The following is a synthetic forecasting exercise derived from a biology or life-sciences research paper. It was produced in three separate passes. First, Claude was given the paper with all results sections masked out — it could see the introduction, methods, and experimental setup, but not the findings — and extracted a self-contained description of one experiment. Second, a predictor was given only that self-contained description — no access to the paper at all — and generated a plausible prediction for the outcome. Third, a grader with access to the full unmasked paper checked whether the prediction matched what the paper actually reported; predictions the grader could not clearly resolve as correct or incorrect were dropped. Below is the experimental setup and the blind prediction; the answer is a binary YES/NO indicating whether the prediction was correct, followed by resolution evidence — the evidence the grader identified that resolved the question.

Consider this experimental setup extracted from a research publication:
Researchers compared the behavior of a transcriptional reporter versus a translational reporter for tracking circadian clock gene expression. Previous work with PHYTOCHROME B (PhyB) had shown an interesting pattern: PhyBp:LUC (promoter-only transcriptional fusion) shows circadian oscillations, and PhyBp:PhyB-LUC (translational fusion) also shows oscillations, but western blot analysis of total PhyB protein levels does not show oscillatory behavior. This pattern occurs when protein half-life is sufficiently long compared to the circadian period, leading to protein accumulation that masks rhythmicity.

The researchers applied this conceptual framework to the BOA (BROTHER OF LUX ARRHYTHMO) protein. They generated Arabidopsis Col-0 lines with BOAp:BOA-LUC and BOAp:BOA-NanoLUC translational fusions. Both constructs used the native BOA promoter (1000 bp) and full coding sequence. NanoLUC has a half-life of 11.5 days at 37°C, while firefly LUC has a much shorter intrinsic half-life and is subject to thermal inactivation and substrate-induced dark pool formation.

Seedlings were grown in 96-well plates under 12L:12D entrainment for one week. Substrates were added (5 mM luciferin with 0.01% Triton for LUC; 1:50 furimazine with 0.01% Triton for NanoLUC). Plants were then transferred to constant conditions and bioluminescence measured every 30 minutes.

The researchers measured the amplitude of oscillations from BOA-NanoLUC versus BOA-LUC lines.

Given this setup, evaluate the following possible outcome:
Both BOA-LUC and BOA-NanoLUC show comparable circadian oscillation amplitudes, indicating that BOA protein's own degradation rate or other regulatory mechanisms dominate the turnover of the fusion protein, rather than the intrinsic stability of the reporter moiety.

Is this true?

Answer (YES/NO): NO